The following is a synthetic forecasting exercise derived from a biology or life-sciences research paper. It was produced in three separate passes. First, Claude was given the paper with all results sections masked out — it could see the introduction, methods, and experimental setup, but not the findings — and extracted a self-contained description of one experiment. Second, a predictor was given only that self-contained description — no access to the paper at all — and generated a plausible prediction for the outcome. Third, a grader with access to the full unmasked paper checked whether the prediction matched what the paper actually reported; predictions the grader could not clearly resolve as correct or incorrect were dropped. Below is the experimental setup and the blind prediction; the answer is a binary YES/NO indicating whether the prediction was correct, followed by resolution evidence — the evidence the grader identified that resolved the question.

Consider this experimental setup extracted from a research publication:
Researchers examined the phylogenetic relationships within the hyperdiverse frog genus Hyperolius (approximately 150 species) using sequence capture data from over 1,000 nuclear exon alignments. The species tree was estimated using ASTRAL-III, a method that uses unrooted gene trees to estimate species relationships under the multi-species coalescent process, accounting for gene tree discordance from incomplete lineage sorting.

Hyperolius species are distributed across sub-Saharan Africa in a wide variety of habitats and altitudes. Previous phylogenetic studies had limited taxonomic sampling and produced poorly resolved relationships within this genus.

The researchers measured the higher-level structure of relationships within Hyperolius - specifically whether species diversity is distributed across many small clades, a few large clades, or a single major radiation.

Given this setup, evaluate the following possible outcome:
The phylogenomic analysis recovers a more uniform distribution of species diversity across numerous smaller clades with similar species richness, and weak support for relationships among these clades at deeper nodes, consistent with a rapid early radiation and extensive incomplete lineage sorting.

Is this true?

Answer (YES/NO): NO